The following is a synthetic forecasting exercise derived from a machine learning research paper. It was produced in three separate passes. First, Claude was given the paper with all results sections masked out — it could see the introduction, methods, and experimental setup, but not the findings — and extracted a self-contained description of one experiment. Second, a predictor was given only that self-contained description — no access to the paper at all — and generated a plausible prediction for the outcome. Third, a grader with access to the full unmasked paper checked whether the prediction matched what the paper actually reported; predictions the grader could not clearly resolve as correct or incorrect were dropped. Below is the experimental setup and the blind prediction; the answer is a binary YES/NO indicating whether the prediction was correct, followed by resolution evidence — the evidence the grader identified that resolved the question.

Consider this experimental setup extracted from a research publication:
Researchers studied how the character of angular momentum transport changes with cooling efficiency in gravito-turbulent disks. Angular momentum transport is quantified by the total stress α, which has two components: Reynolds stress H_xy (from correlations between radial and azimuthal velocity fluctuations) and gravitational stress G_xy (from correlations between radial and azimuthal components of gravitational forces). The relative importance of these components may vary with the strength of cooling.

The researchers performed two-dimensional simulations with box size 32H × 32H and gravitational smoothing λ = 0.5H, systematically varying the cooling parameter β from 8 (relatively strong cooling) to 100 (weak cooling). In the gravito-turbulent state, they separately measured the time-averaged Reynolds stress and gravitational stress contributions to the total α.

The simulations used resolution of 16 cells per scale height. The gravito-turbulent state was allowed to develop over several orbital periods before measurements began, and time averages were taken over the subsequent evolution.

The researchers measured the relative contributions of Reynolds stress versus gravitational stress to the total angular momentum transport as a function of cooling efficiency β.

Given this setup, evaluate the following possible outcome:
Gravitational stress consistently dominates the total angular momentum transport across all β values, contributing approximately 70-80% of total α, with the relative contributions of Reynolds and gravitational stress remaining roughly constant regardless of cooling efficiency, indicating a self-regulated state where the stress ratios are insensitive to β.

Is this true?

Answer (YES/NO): NO